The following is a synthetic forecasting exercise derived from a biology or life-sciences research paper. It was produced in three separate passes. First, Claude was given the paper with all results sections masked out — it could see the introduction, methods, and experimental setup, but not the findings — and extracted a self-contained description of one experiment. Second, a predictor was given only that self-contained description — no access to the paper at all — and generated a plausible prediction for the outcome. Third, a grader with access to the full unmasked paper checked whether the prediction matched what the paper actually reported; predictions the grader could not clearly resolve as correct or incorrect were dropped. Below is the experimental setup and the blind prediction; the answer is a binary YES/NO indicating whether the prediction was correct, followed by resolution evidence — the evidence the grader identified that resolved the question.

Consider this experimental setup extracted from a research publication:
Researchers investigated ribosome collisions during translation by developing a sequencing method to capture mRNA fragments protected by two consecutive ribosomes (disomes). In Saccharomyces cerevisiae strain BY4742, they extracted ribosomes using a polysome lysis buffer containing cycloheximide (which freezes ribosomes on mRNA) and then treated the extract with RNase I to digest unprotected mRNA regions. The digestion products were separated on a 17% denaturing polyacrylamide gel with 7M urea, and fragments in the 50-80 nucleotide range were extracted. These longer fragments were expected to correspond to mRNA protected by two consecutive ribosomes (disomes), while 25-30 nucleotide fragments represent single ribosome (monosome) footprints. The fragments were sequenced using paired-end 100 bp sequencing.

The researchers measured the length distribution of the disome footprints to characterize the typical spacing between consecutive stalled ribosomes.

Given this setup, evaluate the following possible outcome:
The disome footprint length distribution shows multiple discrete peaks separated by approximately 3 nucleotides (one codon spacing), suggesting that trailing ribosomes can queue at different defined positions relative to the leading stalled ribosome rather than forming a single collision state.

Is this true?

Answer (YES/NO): NO